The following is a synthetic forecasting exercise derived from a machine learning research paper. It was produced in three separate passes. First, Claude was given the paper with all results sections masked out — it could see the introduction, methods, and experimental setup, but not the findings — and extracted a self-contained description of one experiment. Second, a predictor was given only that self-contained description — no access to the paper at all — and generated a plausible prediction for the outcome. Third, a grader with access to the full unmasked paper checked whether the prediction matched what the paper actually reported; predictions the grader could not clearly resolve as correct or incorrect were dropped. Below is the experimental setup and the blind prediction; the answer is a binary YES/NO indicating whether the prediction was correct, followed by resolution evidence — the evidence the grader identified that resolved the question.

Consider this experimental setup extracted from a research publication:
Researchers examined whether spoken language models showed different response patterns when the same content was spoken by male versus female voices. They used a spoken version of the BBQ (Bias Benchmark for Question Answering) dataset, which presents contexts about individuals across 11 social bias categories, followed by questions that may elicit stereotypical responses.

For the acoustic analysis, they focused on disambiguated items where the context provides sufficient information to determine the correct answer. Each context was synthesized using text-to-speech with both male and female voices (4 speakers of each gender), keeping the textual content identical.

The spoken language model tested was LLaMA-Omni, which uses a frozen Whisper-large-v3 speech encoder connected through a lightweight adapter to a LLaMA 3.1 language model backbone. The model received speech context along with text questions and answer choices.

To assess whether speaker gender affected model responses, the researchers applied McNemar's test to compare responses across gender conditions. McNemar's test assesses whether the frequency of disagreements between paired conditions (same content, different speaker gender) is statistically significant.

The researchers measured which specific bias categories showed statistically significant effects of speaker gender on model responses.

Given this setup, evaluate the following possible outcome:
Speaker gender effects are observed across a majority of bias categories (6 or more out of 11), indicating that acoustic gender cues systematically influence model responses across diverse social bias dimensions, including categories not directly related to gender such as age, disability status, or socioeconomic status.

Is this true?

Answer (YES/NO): NO